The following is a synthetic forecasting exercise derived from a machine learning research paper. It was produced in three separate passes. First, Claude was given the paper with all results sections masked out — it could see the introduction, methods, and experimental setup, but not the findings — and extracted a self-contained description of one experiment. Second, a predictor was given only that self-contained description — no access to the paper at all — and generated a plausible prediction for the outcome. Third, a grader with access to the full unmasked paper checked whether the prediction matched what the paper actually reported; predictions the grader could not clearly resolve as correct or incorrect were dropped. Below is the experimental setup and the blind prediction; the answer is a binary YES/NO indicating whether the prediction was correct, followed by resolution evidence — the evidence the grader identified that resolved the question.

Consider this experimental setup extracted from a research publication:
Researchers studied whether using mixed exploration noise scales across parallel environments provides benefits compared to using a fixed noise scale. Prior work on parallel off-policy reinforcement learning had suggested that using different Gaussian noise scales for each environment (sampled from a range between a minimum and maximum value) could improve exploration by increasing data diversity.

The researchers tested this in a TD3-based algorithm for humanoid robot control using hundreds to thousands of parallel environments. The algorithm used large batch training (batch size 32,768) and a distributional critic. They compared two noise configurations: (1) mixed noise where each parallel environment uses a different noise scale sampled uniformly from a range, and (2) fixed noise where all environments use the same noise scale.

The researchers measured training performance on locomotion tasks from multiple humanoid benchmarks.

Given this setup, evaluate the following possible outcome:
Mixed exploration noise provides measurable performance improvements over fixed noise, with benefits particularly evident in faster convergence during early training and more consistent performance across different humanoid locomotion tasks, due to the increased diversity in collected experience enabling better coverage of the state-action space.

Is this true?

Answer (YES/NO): NO